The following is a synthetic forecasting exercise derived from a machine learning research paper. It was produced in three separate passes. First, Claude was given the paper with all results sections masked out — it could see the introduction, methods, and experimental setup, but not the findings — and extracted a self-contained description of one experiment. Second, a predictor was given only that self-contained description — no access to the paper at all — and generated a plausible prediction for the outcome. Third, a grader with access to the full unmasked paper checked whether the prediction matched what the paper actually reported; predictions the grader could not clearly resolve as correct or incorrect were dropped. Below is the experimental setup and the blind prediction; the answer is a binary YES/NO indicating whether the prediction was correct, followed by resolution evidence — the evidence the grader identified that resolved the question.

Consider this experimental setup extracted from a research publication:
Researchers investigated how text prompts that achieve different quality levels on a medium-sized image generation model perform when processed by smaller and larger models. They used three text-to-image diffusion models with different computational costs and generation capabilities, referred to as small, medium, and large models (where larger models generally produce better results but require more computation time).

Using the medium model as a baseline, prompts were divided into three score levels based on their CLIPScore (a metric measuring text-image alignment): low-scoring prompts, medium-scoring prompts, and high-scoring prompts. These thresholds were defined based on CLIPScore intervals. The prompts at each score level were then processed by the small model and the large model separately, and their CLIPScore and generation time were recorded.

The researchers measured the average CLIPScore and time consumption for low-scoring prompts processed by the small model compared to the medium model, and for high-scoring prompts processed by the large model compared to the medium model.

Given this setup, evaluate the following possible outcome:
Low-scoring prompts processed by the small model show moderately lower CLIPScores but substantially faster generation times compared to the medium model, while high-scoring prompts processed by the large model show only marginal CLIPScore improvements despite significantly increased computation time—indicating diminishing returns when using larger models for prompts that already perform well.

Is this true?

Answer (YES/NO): NO